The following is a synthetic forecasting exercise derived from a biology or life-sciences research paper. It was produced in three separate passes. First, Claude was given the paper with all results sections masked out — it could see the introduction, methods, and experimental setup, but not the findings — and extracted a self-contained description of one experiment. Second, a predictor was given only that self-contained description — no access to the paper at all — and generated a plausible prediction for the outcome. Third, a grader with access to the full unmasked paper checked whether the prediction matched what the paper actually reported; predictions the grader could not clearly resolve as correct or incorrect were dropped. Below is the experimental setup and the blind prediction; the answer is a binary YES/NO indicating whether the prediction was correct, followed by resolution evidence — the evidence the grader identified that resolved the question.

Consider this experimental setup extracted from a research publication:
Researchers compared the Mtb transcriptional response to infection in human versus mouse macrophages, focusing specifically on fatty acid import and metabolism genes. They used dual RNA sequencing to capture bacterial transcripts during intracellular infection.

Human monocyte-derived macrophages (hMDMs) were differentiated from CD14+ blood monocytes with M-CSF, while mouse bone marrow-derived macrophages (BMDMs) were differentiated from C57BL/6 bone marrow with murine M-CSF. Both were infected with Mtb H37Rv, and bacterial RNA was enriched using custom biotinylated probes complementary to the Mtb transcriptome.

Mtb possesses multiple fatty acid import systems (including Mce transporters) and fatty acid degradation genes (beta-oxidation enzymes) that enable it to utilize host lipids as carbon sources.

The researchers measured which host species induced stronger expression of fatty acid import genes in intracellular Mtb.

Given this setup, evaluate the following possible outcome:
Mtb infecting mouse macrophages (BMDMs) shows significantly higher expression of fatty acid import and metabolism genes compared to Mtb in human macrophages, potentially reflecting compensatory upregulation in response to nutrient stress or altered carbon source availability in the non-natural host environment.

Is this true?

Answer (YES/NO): NO